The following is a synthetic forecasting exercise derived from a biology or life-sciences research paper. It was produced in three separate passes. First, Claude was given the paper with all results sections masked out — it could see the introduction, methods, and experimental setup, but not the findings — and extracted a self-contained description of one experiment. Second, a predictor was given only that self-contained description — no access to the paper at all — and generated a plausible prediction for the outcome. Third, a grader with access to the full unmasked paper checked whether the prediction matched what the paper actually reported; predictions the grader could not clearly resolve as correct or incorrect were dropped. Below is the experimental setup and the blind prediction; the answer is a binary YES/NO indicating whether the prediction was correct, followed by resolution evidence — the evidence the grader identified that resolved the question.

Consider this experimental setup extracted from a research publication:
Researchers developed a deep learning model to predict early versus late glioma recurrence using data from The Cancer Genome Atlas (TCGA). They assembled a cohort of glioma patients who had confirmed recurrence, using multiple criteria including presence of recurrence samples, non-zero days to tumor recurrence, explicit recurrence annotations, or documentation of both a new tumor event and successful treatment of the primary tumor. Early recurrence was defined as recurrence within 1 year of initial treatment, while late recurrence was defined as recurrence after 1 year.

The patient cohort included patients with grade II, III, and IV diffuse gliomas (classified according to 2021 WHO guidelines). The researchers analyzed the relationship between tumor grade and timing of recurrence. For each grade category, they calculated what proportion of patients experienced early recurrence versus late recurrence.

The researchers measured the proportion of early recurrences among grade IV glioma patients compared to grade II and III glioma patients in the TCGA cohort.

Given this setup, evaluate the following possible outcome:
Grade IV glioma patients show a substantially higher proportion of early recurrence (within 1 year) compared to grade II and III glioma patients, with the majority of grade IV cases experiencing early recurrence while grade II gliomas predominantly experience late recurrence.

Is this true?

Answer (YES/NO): YES